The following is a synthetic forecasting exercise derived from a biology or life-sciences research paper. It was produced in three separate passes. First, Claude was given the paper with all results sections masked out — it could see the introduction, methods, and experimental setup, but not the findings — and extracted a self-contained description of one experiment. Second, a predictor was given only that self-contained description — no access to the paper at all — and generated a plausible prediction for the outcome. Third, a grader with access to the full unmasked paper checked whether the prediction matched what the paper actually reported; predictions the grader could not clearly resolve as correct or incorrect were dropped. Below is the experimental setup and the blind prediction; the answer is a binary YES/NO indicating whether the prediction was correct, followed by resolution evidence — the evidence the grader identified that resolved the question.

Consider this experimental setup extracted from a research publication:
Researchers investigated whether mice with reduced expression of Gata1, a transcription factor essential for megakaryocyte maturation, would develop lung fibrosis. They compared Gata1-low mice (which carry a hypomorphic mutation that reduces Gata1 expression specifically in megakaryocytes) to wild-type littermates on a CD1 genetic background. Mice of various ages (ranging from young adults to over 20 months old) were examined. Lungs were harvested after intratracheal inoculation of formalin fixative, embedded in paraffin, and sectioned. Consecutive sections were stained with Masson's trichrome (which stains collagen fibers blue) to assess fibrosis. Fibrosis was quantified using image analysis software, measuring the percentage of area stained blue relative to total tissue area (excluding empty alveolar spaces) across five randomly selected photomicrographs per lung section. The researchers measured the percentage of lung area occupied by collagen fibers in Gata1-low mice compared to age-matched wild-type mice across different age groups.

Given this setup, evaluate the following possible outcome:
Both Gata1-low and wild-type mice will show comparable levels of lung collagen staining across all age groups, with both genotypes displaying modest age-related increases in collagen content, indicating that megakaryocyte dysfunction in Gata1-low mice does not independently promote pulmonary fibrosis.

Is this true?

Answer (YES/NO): NO